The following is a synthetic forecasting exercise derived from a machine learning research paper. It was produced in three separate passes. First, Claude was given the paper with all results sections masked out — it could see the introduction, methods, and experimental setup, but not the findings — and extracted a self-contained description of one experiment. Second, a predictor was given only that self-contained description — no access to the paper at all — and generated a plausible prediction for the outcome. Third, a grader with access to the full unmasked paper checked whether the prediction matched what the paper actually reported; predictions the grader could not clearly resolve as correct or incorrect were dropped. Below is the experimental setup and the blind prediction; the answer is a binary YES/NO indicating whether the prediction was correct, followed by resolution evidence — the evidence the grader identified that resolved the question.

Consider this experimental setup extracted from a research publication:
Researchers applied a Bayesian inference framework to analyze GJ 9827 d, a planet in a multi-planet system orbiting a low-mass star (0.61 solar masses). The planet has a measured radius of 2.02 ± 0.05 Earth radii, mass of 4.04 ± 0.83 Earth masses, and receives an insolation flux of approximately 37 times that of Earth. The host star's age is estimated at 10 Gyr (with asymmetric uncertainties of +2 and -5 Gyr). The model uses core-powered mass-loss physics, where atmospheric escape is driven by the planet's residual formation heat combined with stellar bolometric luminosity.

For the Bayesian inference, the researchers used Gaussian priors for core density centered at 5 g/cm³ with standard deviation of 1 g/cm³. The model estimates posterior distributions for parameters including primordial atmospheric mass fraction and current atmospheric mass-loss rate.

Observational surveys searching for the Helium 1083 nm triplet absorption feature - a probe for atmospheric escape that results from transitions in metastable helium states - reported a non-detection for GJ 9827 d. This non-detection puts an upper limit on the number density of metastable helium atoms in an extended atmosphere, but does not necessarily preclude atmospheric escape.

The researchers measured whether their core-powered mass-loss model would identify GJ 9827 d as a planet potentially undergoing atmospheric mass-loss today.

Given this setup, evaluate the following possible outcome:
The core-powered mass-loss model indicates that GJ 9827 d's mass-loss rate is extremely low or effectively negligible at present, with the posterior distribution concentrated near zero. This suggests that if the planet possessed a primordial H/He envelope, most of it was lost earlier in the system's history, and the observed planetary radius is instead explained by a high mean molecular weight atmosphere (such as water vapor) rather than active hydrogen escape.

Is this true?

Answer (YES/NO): NO